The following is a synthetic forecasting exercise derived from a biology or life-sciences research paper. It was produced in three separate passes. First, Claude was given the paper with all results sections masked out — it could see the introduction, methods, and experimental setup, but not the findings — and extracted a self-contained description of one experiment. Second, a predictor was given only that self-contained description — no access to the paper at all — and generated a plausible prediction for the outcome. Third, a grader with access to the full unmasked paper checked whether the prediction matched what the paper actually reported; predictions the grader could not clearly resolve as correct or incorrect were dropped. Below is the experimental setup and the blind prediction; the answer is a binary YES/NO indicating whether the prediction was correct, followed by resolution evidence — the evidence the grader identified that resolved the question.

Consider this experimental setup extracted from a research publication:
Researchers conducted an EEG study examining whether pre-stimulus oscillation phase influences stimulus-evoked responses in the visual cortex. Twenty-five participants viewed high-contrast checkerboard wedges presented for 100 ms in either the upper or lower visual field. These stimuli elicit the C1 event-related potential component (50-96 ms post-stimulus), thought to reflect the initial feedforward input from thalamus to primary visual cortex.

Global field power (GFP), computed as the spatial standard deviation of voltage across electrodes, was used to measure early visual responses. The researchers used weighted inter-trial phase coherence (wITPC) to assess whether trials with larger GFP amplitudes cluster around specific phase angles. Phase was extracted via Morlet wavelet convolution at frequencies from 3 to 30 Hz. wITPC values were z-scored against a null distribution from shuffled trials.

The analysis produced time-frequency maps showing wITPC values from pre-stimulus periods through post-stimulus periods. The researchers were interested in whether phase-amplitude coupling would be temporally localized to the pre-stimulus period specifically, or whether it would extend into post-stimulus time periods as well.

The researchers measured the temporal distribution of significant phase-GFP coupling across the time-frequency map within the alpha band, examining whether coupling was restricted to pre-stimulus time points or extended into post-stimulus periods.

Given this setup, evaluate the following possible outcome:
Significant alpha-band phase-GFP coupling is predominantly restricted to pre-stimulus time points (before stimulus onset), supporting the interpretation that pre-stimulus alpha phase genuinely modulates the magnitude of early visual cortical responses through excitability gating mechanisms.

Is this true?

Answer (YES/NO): NO